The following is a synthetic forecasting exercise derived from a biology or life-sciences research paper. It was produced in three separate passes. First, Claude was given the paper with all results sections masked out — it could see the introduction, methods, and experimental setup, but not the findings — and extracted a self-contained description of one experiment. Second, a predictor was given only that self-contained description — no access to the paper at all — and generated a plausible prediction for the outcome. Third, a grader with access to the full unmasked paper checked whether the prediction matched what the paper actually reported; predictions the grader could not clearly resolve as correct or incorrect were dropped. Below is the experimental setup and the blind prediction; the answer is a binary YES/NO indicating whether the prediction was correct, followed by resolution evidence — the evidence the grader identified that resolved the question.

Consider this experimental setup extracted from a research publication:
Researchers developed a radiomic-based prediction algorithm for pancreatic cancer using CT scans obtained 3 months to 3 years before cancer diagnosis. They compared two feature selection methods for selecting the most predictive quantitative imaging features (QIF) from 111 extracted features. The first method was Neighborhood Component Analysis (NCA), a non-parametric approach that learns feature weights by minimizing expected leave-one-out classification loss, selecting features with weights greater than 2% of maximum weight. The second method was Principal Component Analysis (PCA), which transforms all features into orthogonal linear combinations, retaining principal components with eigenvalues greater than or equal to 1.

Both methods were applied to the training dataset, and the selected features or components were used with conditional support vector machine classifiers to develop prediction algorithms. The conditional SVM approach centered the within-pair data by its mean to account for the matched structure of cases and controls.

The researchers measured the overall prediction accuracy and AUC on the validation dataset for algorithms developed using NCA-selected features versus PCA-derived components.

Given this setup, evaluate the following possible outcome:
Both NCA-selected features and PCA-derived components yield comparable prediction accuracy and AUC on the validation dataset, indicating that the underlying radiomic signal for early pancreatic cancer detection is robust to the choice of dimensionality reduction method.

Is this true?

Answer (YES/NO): NO